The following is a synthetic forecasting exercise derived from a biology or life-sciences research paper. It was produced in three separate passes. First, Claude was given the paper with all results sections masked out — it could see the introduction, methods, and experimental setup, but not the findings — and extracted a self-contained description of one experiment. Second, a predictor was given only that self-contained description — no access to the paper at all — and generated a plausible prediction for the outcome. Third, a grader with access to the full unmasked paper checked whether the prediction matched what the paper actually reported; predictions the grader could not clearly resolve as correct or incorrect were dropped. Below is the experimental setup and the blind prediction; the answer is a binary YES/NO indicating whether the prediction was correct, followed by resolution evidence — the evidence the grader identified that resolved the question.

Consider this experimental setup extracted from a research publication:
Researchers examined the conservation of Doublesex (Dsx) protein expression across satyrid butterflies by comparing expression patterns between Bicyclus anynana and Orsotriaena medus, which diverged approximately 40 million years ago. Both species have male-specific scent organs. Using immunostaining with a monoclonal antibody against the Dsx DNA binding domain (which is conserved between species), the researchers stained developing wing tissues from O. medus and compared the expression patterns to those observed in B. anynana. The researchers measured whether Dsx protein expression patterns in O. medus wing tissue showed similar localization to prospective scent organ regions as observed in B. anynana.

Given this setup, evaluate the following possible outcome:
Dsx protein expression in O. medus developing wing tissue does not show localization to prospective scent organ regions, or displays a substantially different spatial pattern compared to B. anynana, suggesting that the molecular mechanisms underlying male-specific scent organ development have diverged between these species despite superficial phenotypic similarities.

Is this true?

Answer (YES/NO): NO